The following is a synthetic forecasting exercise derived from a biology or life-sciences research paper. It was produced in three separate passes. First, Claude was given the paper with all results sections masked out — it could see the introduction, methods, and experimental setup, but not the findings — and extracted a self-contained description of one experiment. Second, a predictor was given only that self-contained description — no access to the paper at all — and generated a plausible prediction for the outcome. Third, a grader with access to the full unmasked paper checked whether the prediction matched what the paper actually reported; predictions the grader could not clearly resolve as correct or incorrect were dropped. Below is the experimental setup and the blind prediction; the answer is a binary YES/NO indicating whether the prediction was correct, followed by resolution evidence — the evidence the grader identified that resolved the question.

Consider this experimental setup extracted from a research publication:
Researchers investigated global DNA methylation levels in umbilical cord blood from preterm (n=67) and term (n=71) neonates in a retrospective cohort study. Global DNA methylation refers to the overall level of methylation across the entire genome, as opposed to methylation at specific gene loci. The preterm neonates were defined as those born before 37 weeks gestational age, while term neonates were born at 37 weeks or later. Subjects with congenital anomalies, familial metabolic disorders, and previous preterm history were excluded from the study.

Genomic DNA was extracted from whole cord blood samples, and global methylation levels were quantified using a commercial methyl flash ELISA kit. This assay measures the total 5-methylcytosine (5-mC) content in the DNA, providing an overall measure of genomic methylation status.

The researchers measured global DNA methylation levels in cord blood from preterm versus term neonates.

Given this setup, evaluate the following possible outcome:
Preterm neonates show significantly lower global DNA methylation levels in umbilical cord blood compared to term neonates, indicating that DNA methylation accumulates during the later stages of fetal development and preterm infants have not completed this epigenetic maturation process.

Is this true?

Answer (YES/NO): YES